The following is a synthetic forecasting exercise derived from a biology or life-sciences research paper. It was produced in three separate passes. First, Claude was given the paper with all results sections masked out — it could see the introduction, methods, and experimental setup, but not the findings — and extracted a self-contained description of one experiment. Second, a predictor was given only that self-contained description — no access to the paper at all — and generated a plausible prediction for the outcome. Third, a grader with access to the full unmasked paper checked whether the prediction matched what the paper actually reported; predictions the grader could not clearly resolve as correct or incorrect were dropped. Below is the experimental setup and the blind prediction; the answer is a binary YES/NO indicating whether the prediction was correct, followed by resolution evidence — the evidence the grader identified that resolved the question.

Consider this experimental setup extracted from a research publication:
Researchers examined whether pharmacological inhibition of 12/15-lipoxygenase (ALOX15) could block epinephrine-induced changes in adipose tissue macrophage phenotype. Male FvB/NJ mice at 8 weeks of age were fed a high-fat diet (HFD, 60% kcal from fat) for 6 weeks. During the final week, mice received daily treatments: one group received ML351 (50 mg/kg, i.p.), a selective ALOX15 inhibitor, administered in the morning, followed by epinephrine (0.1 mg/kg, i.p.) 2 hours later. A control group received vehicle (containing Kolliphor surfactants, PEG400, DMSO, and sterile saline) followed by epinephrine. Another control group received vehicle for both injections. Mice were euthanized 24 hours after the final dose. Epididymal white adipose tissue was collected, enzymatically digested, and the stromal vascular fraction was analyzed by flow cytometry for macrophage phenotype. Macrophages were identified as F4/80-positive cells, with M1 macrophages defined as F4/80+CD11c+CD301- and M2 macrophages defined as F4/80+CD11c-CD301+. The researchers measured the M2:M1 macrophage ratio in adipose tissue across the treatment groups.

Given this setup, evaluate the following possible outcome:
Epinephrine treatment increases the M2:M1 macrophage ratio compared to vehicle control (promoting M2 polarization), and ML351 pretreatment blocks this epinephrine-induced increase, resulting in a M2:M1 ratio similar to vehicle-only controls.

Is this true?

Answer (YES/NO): NO